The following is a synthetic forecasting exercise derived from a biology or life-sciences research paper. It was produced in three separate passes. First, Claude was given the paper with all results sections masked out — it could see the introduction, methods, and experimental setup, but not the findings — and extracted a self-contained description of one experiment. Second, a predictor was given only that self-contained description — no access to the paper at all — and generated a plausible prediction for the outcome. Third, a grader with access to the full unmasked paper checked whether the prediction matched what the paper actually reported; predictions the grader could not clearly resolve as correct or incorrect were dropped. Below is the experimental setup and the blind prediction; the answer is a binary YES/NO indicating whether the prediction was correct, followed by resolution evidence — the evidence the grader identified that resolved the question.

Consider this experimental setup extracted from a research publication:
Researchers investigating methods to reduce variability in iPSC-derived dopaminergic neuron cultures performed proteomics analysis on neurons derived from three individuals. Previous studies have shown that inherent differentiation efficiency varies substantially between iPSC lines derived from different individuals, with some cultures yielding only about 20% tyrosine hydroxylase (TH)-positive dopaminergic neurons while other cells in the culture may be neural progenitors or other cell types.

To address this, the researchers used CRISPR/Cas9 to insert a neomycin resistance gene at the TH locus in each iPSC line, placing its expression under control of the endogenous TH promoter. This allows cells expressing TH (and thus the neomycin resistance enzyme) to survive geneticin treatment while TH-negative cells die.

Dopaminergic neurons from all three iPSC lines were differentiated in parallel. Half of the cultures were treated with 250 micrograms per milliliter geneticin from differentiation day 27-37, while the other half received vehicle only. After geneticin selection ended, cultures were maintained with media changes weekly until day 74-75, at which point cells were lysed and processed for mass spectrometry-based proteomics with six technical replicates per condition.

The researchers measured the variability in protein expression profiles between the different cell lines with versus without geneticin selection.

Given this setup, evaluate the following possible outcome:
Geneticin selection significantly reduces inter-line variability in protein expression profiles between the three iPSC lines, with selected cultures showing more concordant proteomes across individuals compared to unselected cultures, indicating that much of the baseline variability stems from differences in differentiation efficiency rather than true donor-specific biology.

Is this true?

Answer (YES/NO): YES